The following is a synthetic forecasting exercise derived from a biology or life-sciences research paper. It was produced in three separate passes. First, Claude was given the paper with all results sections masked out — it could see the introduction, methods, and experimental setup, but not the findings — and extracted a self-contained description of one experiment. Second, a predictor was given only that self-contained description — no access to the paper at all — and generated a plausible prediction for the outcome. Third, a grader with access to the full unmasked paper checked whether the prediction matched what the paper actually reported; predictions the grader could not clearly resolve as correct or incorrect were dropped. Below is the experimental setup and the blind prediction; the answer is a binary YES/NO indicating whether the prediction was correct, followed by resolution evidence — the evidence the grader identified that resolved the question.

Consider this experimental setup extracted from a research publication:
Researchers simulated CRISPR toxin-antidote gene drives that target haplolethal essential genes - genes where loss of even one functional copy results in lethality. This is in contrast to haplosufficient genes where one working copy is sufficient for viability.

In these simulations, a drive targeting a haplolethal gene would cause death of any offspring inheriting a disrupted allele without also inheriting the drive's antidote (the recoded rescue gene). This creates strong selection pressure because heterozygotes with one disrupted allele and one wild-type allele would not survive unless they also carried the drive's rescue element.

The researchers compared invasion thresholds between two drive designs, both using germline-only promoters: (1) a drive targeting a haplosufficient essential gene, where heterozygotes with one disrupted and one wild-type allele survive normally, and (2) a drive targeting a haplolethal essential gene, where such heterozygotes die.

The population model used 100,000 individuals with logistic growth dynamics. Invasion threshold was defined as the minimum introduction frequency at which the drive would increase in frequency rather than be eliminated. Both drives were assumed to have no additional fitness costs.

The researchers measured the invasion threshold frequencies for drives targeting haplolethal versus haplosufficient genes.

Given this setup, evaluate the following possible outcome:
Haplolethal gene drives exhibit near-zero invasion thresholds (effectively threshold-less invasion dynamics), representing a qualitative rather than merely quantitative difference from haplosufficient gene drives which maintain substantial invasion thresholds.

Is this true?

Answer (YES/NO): NO